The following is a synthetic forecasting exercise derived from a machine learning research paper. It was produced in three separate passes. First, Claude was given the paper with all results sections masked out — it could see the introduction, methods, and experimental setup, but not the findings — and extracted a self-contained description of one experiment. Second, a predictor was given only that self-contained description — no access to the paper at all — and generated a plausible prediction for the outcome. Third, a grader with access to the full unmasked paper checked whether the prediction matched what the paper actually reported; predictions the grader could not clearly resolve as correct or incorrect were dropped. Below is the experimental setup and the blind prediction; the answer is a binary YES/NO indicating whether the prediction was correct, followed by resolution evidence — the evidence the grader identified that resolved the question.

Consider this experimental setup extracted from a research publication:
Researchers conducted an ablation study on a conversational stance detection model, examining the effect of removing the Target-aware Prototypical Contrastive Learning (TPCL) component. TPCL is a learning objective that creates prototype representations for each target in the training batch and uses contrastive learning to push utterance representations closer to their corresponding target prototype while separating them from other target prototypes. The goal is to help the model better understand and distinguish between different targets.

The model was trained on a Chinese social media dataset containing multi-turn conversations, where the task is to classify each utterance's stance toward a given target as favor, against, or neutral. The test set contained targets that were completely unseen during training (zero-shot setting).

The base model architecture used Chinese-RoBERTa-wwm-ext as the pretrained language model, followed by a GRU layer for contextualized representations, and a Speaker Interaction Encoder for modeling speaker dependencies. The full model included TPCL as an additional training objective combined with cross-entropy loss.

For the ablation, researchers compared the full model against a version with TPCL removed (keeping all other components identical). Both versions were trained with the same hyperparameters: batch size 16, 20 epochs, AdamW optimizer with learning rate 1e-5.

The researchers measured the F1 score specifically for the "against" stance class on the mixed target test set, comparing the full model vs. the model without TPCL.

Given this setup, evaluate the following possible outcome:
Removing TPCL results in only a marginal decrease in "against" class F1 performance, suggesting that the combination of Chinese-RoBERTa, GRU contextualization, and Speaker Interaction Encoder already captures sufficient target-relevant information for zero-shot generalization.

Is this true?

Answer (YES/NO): NO